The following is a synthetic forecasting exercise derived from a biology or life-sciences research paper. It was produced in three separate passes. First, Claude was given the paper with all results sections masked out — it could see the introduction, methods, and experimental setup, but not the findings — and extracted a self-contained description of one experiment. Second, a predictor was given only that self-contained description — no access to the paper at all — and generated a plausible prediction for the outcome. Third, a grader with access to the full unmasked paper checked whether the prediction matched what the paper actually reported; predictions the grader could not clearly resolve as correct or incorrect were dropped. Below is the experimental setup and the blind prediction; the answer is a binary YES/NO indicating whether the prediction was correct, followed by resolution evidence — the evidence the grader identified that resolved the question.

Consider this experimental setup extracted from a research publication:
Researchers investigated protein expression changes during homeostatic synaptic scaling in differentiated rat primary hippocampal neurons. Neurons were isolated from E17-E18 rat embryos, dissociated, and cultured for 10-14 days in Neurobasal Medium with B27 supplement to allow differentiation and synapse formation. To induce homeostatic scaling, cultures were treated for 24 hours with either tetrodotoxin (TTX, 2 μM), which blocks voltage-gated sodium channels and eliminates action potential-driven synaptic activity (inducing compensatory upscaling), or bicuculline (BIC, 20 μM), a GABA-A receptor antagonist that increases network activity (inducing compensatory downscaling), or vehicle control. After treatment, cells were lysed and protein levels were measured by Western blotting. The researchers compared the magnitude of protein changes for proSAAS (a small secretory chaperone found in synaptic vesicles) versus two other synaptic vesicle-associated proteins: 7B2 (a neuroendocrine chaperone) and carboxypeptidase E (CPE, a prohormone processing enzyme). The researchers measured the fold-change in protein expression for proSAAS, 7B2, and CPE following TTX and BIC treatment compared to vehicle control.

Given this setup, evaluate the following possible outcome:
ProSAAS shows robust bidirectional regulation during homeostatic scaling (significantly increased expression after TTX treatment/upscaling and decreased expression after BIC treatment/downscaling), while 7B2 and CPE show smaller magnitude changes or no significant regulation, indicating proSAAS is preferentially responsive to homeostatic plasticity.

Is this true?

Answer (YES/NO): YES